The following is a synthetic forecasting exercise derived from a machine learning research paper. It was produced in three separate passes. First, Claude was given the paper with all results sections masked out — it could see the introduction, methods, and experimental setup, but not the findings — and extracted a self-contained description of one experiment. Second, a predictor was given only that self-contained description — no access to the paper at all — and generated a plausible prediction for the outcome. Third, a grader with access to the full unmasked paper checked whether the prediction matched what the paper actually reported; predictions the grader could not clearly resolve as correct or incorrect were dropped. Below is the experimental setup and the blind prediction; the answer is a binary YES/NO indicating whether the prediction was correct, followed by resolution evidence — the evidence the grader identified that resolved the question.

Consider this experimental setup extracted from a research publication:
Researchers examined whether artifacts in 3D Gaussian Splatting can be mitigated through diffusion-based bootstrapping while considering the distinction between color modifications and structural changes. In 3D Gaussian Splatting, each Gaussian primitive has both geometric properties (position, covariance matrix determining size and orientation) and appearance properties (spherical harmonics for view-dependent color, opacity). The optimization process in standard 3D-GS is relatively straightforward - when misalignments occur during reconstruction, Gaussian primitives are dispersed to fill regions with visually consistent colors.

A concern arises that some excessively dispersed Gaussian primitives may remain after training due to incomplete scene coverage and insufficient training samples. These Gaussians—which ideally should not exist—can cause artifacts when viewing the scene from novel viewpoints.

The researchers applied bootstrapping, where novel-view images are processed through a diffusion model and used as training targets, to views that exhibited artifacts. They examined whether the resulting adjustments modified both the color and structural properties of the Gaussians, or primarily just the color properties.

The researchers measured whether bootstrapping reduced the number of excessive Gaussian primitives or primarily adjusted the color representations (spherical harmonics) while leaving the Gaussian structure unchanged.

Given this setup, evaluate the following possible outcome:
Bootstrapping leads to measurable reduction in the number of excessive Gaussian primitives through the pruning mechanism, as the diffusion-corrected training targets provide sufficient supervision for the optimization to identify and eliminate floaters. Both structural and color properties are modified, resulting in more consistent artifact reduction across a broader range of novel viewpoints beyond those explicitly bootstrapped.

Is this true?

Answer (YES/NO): NO